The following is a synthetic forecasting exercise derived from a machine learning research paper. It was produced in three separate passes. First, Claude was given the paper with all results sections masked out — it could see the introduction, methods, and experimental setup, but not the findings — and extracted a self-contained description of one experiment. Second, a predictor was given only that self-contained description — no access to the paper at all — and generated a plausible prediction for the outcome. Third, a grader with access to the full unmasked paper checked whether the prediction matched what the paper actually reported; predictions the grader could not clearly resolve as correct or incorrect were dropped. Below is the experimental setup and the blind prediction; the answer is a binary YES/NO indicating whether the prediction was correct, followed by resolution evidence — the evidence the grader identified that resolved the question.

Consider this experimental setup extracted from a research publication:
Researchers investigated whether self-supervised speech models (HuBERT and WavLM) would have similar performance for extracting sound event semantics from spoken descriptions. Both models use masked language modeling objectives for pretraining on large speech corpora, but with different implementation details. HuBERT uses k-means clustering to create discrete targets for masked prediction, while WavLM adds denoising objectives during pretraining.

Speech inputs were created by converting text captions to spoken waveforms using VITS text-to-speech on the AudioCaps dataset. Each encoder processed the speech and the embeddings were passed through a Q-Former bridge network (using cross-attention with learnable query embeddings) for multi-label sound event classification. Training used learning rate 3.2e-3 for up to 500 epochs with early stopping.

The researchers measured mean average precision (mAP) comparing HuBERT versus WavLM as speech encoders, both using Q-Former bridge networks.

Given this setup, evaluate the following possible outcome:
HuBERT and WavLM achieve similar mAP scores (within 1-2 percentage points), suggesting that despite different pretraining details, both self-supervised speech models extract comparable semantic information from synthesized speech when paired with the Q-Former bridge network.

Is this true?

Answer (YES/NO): YES